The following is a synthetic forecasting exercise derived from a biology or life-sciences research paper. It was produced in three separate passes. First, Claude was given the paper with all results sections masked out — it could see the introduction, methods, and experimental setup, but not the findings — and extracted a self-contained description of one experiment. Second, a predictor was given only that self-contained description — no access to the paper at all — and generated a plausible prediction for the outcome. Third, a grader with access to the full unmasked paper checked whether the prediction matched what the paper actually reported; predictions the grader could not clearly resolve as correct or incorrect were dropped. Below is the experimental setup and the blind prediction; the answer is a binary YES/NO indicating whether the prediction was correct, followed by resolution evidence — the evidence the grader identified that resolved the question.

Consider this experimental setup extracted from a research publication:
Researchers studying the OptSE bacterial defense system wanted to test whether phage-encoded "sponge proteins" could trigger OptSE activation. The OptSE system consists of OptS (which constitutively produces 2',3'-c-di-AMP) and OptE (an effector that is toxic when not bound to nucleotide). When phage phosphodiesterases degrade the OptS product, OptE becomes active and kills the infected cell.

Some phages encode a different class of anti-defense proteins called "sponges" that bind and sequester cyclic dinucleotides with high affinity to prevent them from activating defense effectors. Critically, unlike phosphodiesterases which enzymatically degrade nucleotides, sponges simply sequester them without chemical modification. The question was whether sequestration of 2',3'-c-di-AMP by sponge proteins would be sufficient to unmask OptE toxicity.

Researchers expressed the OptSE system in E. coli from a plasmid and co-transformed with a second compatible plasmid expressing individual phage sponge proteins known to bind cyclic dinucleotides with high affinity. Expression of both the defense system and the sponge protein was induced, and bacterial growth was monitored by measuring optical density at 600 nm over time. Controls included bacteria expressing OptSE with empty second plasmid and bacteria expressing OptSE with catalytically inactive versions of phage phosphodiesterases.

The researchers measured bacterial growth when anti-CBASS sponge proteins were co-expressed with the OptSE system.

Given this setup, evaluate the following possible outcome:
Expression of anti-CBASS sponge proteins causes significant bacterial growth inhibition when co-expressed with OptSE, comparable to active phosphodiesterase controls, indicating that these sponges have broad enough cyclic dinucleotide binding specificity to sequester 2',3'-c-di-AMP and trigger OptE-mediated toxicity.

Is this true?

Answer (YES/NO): NO